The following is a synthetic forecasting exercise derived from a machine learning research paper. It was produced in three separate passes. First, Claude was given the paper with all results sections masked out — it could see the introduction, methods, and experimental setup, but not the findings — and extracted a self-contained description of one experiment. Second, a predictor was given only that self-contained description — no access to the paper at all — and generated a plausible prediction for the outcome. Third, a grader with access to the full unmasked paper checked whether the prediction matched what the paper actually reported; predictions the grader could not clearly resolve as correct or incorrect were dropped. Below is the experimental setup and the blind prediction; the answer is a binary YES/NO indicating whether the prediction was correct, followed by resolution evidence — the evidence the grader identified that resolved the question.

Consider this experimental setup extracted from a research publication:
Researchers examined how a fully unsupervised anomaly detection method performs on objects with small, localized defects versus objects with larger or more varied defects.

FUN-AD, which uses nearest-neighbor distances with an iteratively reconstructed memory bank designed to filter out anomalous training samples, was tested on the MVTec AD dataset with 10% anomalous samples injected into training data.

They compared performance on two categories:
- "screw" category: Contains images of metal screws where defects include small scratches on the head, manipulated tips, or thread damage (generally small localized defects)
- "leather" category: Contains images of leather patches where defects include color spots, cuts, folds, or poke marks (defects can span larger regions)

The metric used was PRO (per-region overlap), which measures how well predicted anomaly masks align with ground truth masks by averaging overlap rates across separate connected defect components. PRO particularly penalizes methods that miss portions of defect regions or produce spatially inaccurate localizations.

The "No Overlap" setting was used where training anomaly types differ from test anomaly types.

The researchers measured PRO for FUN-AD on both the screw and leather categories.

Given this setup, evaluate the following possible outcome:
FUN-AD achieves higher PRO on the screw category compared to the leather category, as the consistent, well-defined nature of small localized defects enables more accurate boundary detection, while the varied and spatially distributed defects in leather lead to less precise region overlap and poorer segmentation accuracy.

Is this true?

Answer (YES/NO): NO